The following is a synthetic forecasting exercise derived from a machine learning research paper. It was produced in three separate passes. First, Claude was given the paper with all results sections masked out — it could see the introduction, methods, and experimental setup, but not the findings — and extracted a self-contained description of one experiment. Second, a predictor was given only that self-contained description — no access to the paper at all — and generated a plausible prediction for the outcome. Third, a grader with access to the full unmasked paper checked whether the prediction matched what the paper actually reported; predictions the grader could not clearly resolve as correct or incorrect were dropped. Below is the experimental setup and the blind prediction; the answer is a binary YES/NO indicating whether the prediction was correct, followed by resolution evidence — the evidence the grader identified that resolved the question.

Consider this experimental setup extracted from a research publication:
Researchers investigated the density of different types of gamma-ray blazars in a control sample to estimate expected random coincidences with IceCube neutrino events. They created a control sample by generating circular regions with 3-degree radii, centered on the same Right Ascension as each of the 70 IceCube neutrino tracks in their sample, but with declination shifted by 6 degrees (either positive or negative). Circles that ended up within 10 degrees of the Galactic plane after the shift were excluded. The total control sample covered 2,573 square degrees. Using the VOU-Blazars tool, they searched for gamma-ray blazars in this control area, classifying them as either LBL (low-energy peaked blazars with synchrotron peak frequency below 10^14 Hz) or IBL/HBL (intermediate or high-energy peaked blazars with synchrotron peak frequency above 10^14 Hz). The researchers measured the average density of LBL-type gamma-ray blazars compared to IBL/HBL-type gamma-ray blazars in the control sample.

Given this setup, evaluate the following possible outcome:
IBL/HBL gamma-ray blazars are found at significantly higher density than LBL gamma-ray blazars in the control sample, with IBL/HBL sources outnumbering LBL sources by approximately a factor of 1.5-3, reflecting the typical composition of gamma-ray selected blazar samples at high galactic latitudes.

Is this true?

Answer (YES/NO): NO